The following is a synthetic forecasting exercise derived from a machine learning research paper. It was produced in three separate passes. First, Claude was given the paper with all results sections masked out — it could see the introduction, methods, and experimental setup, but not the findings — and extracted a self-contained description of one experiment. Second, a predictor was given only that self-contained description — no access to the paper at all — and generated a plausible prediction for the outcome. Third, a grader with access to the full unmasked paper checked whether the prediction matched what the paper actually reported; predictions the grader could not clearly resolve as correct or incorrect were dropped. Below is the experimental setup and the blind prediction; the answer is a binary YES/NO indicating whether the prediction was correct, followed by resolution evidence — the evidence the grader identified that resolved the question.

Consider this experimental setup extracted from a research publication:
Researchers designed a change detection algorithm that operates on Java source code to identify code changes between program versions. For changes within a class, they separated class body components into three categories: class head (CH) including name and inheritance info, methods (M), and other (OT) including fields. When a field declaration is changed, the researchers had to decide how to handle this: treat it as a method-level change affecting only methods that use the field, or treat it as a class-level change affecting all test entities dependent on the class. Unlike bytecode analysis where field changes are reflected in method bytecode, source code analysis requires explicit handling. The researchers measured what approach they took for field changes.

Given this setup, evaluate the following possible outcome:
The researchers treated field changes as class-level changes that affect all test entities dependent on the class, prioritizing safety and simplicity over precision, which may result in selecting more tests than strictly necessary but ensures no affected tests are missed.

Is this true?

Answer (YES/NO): YES